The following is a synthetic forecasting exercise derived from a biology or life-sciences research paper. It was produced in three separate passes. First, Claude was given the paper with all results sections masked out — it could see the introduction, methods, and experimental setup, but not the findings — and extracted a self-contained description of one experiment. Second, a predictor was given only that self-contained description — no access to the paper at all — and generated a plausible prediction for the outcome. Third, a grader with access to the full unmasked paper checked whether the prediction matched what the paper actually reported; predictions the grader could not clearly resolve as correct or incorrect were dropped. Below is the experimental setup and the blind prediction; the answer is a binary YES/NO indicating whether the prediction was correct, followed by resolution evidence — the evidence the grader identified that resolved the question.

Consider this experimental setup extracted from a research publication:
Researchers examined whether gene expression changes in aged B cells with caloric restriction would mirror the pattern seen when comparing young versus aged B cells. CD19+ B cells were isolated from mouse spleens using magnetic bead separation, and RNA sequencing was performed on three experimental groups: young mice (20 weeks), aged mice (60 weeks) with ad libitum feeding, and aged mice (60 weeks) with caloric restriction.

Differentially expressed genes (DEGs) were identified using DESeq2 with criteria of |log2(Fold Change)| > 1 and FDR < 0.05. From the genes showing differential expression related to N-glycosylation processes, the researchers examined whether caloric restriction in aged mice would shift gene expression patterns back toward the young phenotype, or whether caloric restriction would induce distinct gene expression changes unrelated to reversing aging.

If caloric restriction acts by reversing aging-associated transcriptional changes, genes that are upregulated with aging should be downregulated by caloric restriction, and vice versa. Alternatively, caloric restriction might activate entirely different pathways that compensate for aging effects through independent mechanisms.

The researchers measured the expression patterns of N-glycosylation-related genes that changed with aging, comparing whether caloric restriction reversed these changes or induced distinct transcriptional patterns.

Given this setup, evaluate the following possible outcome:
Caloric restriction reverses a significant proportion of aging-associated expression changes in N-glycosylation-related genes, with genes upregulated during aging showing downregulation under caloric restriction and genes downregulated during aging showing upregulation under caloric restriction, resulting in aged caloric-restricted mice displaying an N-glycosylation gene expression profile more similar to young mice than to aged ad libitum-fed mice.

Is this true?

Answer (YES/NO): YES